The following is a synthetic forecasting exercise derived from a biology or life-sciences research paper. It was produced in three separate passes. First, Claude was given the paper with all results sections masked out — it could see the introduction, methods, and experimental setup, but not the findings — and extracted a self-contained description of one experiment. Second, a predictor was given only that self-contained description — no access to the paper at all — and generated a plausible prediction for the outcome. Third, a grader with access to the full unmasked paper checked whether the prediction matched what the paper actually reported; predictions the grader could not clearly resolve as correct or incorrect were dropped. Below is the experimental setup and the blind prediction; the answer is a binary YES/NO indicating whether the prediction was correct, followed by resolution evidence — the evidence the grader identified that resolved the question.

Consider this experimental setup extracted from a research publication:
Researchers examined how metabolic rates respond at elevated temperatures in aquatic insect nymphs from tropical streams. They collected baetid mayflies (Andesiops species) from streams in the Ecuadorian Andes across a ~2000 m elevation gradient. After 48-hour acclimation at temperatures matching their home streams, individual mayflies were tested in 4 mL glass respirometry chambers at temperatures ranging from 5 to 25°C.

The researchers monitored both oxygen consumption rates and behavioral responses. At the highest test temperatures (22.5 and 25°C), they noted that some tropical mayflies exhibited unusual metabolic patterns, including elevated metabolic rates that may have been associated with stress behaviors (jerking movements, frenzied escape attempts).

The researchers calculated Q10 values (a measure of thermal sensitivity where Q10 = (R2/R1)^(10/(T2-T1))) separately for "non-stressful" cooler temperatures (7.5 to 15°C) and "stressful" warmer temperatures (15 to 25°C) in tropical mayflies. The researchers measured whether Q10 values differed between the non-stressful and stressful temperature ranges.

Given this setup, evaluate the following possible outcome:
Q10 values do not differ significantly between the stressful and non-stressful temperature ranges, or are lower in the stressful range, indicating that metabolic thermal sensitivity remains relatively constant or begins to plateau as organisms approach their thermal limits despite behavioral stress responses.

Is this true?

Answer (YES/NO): YES